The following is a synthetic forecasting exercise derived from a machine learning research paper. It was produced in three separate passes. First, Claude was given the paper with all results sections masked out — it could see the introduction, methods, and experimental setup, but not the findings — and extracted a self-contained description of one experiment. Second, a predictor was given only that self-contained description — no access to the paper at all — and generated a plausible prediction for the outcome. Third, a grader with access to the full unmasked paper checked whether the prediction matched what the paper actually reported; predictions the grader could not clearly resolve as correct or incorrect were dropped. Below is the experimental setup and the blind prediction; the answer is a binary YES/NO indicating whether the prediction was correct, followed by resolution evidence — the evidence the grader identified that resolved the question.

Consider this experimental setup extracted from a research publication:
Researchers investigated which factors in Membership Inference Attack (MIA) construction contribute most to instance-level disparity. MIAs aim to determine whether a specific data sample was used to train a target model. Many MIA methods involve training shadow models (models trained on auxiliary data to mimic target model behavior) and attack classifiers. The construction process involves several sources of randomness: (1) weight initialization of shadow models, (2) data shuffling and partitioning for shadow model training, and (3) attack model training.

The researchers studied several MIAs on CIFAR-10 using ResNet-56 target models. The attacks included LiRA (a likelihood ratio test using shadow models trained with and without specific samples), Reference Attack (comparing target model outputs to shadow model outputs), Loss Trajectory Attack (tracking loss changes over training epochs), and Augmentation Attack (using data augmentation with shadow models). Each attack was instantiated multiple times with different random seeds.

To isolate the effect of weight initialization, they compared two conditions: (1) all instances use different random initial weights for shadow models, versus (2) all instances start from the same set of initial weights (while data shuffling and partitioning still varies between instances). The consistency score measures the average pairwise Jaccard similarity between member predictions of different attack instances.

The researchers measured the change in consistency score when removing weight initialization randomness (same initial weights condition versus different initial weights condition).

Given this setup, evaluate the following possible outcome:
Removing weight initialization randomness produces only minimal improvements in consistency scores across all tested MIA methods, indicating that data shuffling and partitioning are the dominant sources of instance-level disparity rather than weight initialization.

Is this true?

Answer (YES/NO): YES